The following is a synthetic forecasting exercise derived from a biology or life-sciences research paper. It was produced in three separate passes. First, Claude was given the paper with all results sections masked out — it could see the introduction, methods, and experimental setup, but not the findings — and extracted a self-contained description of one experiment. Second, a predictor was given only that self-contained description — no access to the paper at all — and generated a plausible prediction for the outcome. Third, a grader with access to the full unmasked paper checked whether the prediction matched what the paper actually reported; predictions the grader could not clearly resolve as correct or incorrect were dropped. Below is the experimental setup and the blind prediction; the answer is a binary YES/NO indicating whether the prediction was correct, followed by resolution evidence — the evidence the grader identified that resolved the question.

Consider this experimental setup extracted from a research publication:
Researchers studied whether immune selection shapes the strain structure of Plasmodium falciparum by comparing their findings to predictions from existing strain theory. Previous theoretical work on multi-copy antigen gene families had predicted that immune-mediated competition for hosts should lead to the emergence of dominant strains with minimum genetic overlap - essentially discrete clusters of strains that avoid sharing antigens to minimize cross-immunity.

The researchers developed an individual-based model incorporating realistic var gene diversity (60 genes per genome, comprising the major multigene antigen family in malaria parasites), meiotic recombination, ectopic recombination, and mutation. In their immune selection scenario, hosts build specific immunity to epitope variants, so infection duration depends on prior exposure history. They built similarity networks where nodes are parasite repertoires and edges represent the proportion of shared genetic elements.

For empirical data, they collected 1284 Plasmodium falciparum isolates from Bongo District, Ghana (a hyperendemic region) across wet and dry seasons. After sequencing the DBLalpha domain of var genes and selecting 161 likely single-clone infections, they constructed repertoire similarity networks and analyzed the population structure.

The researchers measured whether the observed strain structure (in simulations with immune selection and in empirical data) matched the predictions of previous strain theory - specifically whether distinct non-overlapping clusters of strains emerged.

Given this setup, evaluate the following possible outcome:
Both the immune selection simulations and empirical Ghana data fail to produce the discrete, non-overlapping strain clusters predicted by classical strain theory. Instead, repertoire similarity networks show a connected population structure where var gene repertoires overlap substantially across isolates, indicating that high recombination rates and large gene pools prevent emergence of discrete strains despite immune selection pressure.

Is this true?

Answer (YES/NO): NO